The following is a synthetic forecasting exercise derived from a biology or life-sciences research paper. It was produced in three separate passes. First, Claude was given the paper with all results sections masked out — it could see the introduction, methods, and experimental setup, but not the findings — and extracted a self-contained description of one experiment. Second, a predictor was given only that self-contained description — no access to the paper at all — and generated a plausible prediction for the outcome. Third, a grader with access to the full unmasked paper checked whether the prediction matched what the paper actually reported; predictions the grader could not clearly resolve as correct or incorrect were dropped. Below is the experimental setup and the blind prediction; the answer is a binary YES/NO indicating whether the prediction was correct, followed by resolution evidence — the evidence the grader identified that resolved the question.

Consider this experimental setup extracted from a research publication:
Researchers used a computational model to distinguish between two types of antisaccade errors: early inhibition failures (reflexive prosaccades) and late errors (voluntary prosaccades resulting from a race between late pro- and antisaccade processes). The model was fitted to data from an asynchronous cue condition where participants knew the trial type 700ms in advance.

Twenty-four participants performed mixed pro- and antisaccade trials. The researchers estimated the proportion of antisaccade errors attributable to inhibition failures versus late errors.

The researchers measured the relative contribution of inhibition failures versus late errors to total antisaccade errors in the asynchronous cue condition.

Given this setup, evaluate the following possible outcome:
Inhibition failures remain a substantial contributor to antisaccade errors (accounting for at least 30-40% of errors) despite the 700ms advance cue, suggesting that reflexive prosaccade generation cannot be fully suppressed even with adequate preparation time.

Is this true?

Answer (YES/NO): YES